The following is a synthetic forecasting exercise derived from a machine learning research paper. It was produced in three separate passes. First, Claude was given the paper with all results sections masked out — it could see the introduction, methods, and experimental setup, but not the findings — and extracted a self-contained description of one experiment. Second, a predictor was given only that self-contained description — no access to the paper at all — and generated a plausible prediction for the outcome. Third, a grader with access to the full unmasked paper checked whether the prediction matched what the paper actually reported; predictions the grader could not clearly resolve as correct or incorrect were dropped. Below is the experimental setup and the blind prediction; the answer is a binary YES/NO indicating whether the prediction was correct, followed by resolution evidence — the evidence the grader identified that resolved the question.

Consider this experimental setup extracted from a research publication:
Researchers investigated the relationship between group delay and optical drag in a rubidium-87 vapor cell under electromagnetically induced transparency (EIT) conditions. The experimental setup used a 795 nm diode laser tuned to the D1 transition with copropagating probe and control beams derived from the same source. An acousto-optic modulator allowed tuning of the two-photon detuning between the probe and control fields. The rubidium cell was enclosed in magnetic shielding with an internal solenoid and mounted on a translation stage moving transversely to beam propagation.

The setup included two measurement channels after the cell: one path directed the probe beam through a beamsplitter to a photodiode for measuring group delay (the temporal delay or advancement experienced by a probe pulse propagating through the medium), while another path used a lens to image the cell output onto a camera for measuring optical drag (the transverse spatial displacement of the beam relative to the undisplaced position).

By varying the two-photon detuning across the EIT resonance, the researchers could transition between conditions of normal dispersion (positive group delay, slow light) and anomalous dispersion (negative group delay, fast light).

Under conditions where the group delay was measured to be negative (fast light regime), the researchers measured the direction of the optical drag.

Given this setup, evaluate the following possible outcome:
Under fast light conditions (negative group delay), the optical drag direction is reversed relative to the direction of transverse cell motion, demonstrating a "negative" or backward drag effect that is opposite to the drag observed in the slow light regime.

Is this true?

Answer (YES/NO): YES